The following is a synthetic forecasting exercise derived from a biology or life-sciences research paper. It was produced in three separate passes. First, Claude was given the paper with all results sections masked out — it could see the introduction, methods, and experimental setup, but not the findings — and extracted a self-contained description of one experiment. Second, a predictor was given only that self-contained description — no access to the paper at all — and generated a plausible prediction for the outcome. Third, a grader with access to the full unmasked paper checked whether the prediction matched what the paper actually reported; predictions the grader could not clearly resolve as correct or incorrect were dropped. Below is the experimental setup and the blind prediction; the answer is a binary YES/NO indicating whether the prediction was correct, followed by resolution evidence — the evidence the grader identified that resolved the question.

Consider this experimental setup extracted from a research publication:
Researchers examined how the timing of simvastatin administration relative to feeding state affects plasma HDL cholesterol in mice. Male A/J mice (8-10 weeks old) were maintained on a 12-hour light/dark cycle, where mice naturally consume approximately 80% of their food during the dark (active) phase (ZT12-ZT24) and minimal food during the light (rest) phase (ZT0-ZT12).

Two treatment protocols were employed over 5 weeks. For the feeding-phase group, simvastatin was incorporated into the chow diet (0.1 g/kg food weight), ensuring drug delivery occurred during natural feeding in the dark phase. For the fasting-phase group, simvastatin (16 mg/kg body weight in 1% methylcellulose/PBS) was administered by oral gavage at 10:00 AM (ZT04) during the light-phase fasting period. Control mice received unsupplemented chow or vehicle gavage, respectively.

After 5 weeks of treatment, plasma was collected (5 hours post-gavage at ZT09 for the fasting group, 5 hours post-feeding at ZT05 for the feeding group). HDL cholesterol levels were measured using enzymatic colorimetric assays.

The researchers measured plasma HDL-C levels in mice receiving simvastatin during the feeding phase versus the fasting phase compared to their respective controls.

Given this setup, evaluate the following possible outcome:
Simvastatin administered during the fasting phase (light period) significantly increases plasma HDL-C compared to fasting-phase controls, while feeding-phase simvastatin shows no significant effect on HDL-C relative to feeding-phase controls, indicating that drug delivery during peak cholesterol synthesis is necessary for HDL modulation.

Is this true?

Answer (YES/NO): NO